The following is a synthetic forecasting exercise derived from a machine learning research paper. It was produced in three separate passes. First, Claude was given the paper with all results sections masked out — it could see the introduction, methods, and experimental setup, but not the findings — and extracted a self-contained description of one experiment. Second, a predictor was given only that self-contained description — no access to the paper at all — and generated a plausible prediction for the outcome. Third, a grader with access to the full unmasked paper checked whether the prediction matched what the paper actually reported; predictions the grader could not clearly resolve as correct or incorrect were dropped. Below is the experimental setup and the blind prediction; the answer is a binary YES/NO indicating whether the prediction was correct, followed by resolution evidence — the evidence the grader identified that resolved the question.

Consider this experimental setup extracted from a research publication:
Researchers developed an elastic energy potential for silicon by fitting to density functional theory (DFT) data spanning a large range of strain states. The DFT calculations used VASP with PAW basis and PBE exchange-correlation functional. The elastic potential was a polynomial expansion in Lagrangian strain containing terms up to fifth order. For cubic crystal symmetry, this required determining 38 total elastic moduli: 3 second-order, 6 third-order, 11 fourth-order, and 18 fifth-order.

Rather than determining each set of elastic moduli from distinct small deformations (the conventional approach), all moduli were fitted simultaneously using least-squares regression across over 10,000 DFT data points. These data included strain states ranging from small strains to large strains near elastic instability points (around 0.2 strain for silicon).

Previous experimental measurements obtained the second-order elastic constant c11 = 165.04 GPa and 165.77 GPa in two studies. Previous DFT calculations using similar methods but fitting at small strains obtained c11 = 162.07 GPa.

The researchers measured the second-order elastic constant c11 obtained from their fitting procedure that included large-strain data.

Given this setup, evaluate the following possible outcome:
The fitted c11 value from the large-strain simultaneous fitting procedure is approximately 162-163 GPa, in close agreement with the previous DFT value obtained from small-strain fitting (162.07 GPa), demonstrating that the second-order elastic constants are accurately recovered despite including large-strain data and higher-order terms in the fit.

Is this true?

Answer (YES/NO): NO